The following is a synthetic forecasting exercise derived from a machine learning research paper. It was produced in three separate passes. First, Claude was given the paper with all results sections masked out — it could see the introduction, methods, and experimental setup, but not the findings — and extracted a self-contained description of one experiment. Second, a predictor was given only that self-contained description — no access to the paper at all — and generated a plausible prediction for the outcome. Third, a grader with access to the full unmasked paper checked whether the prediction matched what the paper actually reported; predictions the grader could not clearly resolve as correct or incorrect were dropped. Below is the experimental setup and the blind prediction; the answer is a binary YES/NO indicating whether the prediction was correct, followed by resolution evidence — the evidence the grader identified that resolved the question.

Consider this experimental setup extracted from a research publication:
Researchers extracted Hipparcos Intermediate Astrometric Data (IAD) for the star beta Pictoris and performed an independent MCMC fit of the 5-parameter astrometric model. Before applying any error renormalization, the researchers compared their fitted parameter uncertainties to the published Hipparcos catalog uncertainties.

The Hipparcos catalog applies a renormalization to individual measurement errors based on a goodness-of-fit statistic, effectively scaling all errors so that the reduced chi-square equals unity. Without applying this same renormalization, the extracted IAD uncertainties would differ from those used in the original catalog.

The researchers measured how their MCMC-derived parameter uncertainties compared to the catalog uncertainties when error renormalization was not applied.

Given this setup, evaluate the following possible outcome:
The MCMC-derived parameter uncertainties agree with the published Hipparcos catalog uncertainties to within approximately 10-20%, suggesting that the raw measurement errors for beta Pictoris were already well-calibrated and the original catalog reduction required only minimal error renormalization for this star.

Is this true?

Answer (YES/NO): YES